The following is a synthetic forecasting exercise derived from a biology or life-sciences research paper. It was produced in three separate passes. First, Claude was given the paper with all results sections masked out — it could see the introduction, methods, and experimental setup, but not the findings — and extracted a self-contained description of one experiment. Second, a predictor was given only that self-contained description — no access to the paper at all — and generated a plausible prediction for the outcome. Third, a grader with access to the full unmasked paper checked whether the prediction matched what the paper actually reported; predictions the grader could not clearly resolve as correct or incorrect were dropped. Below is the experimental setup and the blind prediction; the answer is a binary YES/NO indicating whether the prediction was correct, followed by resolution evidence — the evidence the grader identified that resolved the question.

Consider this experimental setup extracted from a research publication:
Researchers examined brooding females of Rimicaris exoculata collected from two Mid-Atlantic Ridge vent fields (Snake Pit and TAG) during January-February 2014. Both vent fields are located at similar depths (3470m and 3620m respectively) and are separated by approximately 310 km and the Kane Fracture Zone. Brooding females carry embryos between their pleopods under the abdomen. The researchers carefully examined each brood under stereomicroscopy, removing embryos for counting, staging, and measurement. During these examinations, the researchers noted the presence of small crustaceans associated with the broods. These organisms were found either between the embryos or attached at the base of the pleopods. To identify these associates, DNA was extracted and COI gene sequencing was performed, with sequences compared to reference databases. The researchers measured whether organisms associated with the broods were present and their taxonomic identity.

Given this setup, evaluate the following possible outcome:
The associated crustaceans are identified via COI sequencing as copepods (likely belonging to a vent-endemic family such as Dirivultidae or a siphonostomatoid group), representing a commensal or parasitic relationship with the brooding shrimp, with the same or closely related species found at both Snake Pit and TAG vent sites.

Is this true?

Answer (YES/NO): YES